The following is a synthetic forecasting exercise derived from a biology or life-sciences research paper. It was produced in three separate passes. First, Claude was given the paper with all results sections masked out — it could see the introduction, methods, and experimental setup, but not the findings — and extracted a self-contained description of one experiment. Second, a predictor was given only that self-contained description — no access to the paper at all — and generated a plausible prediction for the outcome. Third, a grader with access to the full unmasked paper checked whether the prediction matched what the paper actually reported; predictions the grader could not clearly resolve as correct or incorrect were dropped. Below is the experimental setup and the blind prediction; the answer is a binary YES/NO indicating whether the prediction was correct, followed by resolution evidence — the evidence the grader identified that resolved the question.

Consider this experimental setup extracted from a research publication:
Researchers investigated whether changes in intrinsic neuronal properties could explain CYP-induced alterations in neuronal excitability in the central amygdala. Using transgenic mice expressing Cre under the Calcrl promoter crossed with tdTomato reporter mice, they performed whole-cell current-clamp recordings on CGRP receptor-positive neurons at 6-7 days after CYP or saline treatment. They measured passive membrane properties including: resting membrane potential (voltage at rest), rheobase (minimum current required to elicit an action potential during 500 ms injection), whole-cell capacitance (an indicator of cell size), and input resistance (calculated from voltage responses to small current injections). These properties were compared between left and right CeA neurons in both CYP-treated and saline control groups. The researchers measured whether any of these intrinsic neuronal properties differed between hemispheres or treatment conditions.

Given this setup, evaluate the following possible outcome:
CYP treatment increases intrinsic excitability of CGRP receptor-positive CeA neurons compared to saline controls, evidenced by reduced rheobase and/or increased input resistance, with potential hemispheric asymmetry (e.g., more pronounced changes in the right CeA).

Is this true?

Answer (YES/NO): NO